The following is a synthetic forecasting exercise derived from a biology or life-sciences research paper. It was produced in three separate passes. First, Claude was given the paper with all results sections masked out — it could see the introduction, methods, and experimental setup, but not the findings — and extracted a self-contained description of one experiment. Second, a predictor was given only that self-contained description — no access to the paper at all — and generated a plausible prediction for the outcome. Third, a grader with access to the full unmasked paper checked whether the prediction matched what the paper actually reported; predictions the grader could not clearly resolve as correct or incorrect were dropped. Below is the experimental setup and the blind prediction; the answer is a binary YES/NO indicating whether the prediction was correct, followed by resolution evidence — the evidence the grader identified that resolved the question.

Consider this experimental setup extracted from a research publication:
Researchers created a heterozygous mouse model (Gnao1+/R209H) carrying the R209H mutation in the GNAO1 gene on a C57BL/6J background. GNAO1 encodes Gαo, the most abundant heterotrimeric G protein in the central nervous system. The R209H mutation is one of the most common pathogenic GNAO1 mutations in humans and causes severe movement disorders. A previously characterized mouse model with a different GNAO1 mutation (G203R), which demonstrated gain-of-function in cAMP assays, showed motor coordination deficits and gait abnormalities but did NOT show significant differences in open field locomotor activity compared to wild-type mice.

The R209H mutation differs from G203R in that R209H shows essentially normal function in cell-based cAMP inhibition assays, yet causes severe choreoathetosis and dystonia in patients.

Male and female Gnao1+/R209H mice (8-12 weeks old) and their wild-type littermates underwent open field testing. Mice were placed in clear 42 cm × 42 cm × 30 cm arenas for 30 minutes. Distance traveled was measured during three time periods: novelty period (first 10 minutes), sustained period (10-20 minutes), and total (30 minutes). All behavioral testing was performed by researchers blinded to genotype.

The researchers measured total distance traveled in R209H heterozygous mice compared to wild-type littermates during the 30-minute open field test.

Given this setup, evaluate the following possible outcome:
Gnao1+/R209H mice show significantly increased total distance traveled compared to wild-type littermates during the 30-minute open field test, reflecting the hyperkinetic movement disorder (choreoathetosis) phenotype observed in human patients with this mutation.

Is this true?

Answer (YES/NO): YES